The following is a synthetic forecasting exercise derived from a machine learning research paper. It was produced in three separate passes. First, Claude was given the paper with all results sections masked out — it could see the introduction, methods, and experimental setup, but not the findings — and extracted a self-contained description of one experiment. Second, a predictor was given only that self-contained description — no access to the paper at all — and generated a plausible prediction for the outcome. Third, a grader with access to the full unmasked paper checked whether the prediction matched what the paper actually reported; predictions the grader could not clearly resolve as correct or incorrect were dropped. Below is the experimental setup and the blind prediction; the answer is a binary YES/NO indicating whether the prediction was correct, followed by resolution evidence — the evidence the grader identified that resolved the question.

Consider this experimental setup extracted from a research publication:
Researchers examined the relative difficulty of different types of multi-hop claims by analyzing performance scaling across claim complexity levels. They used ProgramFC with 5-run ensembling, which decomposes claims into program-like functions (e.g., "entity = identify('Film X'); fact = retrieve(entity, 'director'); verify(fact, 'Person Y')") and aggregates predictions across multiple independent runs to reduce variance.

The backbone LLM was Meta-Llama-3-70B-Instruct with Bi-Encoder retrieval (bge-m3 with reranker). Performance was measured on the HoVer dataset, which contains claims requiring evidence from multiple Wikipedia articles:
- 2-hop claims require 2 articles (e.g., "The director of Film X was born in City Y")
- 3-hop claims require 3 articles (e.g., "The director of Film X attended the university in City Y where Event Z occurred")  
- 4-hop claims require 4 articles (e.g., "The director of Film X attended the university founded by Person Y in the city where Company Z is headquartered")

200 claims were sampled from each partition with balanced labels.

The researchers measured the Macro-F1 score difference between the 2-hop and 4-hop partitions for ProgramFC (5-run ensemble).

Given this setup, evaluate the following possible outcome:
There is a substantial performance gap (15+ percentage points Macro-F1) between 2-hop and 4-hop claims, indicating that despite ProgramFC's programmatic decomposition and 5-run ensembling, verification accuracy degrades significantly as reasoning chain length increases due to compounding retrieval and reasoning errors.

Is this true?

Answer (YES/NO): YES